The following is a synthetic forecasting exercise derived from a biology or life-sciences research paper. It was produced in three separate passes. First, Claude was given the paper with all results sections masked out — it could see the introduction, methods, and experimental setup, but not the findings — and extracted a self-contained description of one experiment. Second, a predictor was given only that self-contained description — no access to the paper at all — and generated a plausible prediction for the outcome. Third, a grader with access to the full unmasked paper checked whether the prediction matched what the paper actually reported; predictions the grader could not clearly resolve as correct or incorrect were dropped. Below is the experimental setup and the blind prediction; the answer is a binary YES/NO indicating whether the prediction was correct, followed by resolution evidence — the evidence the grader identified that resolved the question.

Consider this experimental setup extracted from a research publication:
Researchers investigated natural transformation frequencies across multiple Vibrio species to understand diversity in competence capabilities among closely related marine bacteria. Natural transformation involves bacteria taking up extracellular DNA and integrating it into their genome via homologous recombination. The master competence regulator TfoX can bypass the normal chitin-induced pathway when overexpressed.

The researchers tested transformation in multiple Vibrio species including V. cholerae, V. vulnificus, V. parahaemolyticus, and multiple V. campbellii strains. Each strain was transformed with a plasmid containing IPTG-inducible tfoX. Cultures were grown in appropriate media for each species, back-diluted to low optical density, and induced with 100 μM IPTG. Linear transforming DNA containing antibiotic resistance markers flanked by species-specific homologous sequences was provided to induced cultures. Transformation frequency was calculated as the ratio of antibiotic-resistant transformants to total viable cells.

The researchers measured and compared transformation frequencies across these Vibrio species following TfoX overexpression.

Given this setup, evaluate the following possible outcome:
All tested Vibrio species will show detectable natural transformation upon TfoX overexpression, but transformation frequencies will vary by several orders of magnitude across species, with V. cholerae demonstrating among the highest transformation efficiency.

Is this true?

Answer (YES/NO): NO